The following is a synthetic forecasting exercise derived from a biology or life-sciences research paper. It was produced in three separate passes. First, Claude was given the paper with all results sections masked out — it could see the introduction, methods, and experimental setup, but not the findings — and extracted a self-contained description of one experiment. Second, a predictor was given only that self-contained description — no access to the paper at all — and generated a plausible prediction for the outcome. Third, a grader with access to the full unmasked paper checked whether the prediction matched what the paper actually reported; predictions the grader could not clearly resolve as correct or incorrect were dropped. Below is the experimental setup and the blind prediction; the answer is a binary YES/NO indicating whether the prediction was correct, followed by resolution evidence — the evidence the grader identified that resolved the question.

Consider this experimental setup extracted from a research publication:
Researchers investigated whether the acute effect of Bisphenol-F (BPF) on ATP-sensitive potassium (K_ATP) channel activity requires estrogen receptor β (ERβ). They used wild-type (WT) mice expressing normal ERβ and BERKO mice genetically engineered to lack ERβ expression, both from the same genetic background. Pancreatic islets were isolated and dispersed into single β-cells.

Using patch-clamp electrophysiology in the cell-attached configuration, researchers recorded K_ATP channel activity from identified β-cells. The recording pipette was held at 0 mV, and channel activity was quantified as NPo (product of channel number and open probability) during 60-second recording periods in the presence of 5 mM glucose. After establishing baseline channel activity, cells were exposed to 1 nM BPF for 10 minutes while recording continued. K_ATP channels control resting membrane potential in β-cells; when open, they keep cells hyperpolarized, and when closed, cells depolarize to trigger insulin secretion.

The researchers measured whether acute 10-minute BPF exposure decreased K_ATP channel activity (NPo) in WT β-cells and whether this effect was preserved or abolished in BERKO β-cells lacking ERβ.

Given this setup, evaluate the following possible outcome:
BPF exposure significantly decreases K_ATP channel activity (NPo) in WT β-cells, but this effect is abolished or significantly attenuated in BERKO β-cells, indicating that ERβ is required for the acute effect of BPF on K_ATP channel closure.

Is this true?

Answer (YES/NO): NO